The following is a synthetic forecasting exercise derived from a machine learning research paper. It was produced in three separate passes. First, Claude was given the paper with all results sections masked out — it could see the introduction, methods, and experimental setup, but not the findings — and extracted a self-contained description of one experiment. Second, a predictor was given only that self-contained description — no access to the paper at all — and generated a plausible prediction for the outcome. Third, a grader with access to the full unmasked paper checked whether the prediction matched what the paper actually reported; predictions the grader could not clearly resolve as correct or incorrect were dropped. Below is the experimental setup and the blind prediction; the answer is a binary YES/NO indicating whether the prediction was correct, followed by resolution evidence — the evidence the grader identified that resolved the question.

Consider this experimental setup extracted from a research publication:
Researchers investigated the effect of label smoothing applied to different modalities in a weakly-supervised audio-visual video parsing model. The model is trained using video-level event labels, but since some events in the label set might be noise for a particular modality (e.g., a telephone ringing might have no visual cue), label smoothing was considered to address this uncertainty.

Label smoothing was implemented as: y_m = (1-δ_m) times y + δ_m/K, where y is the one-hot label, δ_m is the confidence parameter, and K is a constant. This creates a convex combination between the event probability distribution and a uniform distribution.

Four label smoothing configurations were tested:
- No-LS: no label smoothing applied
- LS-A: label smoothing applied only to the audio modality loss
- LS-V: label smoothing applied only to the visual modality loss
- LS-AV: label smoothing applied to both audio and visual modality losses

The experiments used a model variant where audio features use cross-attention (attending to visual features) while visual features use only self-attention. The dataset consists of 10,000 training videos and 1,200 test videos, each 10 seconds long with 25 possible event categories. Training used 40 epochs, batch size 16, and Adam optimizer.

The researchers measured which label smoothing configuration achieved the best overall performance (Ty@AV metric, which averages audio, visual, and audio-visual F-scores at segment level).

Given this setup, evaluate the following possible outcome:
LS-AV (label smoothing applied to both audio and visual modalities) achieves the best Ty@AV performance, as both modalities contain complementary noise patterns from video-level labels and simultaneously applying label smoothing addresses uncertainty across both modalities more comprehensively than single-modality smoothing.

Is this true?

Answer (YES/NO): NO